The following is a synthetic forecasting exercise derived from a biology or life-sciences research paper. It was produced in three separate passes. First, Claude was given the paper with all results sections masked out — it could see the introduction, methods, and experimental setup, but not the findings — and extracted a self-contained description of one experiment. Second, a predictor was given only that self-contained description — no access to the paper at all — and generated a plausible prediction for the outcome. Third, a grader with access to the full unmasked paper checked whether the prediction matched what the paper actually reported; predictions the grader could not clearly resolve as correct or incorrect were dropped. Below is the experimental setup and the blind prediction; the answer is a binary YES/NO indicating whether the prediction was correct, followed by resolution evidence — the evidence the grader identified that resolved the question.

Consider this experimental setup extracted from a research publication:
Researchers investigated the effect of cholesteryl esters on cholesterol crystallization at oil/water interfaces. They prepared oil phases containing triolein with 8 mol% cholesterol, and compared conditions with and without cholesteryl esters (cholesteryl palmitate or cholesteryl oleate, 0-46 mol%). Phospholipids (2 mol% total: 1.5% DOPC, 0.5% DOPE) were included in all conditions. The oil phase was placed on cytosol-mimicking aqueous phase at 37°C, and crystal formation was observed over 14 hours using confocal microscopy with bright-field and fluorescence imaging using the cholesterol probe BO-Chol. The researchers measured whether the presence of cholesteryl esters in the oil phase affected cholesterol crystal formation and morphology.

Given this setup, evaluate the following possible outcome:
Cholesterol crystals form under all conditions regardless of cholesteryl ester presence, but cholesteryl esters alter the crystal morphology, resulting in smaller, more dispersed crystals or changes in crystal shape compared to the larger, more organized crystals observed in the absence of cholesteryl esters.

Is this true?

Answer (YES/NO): NO